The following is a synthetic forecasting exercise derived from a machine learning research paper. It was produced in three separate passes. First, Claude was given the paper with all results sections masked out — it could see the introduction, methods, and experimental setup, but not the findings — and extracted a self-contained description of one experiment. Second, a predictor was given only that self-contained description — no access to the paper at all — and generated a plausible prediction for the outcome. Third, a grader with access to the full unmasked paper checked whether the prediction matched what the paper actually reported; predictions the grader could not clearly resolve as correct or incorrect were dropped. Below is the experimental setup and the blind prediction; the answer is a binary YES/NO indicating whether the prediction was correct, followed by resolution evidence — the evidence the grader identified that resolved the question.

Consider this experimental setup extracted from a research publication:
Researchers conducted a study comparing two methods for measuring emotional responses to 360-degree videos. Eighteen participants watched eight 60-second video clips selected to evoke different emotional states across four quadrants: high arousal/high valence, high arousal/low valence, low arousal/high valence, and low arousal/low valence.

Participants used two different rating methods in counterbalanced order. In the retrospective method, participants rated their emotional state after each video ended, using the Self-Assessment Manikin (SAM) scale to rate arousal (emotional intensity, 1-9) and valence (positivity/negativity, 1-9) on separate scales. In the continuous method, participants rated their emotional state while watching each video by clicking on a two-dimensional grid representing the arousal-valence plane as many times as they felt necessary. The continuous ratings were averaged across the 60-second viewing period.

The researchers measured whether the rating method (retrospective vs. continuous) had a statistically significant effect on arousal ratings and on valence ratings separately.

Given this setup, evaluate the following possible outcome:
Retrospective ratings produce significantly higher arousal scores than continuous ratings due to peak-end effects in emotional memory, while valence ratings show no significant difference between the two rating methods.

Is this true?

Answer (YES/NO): NO